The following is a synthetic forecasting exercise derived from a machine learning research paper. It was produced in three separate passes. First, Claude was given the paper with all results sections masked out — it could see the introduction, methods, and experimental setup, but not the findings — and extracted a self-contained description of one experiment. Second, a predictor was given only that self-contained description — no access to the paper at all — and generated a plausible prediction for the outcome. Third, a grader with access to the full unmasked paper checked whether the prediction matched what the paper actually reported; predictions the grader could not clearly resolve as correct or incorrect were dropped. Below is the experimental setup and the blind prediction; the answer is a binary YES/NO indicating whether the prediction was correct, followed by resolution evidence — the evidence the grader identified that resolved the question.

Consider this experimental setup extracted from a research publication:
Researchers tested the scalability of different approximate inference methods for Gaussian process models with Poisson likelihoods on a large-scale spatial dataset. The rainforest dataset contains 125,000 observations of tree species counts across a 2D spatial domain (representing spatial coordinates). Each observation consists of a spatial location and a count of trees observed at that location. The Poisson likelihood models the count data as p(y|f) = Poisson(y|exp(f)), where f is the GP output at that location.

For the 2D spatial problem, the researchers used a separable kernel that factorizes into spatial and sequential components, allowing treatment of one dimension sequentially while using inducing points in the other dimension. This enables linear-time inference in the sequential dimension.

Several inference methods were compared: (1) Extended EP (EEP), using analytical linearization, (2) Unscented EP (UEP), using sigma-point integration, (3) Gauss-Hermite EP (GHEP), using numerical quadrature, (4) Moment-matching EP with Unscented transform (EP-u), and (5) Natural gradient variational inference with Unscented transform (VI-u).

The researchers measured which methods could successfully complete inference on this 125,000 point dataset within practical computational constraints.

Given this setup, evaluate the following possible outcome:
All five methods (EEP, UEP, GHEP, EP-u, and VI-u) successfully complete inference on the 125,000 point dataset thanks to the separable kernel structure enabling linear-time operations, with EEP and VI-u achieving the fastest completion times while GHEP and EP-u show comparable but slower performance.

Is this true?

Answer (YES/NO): NO